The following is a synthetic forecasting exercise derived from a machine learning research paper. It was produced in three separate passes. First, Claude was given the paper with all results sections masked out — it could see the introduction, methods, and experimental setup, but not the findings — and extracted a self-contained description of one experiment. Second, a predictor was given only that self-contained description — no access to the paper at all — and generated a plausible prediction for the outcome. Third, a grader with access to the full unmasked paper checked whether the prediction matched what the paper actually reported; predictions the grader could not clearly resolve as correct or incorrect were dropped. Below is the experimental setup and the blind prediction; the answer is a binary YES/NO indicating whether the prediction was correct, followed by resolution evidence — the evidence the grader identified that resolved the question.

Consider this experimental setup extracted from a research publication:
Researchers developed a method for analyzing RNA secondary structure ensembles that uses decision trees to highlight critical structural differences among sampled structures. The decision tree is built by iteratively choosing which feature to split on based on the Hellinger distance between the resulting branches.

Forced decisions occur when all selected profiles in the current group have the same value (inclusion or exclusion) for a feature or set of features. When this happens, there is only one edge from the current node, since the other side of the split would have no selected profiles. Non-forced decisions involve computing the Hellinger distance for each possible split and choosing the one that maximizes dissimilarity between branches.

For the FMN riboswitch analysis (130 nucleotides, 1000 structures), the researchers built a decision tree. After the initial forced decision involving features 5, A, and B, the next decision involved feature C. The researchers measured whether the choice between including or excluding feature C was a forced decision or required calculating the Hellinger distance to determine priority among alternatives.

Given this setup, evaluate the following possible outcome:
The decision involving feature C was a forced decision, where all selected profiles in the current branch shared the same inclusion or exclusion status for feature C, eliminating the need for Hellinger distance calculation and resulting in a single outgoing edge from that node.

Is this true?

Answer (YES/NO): NO